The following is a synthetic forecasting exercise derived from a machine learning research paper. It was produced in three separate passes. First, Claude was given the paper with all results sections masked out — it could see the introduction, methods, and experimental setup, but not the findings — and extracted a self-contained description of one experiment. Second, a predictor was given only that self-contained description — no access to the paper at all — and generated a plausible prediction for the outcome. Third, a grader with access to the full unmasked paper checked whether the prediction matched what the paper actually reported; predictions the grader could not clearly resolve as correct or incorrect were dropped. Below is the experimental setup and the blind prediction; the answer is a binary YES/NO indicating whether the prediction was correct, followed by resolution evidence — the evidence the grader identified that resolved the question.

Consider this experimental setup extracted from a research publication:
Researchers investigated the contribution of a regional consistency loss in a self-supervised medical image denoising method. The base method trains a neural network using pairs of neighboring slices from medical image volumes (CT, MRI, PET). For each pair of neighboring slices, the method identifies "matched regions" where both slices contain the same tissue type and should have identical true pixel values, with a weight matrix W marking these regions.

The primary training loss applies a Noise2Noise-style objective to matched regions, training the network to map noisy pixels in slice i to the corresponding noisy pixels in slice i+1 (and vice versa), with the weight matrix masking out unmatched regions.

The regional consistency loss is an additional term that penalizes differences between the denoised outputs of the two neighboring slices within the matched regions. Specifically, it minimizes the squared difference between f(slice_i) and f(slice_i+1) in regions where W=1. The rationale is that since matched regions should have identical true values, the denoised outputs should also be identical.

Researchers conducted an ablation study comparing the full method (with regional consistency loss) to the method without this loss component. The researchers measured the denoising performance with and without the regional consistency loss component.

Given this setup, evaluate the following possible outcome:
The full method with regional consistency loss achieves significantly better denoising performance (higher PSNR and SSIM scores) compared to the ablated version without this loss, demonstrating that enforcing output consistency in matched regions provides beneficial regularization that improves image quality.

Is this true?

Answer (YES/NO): YES